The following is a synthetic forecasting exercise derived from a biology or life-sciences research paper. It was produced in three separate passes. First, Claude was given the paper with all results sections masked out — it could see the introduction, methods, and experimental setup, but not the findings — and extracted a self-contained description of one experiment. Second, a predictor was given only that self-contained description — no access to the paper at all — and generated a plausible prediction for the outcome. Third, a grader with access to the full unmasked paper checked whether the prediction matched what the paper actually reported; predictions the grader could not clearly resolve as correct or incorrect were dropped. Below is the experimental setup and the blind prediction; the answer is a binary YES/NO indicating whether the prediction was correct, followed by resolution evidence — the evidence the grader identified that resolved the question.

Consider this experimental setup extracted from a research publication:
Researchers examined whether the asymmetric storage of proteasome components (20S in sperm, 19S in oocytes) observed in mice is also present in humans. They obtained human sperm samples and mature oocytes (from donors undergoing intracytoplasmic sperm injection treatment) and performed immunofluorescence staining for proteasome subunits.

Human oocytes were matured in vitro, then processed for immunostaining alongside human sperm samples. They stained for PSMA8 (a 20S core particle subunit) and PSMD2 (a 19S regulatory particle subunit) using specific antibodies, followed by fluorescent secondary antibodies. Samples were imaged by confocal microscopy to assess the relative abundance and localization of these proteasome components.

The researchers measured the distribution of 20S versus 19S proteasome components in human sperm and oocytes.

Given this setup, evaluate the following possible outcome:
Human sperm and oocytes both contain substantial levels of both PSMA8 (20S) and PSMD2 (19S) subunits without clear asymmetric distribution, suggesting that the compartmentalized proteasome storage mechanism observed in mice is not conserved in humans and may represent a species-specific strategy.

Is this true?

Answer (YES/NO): NO